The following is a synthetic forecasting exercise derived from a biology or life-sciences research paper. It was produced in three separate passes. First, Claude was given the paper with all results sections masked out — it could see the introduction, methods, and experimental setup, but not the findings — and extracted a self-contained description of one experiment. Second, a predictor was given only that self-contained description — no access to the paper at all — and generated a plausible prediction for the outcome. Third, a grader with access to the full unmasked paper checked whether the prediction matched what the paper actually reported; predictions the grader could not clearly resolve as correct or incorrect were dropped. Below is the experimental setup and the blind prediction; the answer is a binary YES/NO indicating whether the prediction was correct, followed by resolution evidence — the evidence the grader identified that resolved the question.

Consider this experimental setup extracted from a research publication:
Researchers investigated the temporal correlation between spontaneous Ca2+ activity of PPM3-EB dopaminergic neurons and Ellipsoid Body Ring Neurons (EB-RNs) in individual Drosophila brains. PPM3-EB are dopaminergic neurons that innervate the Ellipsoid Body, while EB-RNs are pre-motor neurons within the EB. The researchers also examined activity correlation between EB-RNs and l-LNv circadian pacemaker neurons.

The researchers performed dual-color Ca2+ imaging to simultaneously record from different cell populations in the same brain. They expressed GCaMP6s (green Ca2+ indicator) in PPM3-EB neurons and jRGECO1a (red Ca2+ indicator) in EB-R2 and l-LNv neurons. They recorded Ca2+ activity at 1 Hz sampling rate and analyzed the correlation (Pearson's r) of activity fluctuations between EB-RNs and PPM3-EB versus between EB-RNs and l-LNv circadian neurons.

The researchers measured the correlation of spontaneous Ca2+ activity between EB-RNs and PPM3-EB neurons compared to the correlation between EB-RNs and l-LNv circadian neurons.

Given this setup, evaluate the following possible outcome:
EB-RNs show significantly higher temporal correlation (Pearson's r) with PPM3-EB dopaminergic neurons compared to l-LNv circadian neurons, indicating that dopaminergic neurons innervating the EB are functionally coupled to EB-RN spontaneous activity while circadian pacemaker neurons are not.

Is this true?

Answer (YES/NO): YES